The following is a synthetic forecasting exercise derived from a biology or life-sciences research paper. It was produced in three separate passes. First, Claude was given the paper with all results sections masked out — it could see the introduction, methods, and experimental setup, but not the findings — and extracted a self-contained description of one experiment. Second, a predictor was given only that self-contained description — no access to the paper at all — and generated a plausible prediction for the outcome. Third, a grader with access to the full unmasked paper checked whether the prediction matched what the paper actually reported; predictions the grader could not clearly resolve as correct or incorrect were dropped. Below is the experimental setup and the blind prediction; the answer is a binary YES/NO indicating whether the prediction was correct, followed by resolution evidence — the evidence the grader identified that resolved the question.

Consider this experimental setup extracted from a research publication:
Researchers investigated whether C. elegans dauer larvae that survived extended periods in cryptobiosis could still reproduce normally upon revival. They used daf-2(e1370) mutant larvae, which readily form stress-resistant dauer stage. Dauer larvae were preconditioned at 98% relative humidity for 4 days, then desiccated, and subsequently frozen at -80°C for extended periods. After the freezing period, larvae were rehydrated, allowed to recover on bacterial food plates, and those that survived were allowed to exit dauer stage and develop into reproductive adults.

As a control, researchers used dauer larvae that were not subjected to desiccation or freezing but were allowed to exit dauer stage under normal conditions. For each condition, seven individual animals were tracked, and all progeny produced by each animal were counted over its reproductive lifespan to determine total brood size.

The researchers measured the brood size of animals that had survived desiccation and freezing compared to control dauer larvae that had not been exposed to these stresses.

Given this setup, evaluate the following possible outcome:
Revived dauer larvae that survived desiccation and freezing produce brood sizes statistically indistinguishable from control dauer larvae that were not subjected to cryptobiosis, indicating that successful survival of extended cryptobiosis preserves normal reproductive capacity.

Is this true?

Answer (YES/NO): YES